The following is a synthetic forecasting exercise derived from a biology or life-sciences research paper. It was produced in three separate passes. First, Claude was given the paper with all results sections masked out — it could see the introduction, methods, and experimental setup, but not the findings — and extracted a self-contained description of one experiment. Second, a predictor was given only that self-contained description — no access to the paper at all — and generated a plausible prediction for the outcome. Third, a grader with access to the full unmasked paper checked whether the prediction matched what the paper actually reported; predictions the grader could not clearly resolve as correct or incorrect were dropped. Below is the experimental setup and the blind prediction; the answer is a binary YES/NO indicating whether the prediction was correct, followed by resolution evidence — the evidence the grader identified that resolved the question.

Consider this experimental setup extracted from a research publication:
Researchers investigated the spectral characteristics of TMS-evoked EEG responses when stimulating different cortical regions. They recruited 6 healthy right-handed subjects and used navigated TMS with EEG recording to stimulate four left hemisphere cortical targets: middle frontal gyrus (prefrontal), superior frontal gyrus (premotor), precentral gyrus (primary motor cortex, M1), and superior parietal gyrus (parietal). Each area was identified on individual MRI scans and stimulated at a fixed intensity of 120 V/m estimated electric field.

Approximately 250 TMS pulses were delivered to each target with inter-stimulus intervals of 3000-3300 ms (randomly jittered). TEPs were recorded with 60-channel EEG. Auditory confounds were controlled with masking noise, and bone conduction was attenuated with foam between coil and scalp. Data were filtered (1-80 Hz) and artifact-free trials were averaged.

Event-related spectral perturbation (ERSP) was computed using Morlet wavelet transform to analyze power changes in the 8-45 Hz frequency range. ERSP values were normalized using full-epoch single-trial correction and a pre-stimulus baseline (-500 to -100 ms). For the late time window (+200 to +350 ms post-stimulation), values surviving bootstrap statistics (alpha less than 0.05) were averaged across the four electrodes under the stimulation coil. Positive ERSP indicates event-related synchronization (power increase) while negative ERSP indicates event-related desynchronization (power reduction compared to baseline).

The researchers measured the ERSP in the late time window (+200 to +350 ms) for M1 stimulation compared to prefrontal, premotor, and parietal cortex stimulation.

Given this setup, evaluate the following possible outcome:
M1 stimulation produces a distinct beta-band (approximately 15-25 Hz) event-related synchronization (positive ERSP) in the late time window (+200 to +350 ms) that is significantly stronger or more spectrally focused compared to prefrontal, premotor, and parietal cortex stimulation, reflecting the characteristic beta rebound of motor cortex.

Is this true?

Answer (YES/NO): NO